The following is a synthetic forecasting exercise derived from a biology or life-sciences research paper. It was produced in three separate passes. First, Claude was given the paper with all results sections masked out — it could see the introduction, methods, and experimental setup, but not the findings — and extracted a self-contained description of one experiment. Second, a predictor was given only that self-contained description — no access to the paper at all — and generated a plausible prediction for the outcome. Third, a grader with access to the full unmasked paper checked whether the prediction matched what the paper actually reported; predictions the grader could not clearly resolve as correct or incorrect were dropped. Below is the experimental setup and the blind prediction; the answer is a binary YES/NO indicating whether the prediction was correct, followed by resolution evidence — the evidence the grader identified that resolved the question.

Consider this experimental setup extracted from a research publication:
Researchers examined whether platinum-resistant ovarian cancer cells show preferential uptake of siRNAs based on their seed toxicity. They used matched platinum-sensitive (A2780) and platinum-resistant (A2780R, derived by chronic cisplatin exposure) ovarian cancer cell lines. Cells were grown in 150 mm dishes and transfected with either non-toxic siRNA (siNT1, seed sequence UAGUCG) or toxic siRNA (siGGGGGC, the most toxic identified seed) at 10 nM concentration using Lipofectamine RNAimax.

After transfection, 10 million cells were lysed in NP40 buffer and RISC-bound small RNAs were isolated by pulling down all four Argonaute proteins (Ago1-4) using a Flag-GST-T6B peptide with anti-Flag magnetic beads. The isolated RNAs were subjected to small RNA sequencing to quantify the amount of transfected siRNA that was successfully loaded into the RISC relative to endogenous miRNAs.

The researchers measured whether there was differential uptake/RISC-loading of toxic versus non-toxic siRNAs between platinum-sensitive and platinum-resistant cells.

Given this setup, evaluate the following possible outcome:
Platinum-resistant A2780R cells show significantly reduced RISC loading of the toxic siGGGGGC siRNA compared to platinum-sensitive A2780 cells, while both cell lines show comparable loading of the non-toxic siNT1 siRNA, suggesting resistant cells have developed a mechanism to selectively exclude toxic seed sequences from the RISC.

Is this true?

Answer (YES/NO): NO